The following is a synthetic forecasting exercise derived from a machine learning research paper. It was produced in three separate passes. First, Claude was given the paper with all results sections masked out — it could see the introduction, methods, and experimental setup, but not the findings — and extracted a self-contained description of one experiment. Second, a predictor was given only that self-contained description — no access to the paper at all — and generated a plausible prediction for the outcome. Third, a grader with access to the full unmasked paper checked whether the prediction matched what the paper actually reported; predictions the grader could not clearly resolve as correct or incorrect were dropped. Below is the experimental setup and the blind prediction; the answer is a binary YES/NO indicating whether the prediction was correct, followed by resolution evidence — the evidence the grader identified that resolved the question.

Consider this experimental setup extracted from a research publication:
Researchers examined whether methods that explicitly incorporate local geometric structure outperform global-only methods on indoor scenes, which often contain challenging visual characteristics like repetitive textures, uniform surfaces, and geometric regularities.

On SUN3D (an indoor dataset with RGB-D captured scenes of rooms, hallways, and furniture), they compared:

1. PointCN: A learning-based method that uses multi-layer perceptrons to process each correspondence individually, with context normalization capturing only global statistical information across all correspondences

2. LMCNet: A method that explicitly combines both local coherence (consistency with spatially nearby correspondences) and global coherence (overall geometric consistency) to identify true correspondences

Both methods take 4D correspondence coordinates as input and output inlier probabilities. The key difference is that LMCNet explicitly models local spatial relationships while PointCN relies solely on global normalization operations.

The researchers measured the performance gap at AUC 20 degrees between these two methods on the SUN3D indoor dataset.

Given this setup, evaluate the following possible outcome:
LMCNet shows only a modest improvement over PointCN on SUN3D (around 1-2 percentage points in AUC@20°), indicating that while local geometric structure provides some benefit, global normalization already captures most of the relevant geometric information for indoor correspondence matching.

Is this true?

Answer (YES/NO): NO